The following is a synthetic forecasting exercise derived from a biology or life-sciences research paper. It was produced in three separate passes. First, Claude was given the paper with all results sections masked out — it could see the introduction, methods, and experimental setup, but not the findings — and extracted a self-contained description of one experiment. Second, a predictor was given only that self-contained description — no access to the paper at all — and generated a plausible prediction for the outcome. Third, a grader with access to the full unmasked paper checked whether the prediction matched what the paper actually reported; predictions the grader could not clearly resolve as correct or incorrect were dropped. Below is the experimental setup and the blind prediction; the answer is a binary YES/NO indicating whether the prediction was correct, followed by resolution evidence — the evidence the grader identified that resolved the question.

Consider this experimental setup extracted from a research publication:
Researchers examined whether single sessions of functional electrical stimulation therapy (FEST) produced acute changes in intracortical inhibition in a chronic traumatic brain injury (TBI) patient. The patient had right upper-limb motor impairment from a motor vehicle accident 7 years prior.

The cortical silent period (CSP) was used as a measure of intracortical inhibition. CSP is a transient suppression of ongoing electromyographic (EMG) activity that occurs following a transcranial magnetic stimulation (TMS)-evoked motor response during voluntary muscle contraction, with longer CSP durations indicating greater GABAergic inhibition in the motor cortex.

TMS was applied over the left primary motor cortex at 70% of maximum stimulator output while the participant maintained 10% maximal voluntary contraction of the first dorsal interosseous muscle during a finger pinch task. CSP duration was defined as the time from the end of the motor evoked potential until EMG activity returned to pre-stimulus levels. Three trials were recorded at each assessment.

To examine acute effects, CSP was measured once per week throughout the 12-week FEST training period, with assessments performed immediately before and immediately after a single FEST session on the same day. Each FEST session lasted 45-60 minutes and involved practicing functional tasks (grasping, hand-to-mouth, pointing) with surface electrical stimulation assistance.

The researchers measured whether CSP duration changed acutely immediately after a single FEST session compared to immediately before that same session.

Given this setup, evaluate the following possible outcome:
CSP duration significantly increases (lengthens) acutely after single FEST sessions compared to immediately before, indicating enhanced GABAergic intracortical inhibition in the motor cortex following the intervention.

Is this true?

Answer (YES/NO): NO